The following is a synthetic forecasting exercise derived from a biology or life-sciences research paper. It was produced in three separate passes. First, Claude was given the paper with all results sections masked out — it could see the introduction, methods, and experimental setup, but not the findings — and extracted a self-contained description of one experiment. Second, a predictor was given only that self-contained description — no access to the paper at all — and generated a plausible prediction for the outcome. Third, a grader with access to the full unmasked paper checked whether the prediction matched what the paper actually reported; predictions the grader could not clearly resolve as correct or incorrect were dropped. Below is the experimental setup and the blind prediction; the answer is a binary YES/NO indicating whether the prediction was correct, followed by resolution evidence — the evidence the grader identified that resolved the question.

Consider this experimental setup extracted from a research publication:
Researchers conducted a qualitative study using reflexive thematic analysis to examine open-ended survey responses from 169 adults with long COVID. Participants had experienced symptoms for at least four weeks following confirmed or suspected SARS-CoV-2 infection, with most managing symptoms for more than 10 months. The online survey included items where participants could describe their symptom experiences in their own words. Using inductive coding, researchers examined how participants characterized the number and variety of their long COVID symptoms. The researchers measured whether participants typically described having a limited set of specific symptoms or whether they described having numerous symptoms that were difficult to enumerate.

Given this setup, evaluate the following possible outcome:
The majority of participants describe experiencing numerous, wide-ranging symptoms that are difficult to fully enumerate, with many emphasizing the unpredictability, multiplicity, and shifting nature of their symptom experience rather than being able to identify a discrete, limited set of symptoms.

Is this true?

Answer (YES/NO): YES